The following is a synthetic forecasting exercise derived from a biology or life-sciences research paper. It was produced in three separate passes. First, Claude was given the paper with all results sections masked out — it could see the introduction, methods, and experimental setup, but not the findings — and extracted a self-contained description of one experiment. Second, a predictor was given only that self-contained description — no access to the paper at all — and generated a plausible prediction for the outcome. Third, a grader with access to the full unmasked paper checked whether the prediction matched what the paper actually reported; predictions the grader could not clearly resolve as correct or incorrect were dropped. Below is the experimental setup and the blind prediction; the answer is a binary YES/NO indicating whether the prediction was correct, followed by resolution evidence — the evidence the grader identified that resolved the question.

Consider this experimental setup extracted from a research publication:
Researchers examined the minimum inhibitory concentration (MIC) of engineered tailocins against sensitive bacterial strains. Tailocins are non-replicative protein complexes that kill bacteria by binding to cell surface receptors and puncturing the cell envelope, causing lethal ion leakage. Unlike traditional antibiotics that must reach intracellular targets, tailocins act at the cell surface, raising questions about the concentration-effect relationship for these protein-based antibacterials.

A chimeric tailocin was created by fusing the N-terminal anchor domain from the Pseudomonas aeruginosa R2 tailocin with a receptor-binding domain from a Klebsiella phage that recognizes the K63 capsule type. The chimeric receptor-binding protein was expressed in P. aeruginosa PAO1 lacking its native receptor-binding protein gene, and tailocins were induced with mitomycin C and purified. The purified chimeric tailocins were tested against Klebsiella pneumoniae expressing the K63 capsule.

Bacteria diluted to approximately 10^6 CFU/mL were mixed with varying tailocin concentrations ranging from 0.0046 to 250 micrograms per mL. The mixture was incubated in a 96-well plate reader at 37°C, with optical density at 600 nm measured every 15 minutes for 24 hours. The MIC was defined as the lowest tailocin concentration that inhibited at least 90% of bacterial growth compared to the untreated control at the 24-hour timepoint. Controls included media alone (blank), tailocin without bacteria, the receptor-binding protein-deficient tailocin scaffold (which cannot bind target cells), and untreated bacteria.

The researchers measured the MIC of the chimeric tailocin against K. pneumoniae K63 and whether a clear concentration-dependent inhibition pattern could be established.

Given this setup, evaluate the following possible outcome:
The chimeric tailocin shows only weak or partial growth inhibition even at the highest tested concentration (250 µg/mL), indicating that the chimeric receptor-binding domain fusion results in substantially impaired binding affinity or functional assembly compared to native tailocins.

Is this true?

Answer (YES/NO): NO